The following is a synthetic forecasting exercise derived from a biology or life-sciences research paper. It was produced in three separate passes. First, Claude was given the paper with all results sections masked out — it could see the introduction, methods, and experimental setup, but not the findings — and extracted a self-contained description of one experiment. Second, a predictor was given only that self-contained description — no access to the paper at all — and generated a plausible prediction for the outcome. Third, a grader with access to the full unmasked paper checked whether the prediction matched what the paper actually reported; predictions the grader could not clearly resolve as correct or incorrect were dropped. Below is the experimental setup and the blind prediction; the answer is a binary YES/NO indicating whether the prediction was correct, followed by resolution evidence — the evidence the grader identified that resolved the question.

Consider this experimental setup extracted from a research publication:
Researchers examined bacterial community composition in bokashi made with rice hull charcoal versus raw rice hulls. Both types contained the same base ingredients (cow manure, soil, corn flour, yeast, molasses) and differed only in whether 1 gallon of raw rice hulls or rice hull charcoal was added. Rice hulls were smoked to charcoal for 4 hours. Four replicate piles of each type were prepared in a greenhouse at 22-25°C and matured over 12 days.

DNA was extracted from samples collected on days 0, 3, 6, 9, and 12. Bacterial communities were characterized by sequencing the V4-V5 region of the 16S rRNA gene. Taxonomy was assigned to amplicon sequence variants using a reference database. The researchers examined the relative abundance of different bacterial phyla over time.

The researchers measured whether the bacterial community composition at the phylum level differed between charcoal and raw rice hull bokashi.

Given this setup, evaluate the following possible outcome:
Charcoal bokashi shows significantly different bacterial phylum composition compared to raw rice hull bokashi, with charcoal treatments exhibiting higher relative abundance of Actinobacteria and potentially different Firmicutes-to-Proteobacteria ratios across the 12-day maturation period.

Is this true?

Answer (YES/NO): NO